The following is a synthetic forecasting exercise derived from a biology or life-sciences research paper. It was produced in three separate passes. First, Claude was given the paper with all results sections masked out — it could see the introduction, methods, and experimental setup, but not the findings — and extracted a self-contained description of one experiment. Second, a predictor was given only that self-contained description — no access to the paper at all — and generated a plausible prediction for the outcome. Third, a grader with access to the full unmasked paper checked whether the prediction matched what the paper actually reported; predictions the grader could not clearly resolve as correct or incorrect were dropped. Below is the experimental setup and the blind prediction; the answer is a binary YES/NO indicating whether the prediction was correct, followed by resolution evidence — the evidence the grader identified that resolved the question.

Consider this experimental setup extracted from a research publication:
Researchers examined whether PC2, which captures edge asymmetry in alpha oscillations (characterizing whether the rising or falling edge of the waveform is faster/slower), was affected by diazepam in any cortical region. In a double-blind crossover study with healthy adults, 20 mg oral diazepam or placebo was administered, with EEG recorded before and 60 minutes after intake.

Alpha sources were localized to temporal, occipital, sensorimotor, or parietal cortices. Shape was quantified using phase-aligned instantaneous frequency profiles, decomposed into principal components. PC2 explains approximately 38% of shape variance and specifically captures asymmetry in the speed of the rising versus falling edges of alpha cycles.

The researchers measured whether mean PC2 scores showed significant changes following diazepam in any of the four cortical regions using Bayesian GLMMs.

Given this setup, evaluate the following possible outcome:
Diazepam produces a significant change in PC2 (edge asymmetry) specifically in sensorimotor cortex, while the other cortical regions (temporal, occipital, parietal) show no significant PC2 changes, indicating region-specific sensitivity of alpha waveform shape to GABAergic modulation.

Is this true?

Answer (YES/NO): NO